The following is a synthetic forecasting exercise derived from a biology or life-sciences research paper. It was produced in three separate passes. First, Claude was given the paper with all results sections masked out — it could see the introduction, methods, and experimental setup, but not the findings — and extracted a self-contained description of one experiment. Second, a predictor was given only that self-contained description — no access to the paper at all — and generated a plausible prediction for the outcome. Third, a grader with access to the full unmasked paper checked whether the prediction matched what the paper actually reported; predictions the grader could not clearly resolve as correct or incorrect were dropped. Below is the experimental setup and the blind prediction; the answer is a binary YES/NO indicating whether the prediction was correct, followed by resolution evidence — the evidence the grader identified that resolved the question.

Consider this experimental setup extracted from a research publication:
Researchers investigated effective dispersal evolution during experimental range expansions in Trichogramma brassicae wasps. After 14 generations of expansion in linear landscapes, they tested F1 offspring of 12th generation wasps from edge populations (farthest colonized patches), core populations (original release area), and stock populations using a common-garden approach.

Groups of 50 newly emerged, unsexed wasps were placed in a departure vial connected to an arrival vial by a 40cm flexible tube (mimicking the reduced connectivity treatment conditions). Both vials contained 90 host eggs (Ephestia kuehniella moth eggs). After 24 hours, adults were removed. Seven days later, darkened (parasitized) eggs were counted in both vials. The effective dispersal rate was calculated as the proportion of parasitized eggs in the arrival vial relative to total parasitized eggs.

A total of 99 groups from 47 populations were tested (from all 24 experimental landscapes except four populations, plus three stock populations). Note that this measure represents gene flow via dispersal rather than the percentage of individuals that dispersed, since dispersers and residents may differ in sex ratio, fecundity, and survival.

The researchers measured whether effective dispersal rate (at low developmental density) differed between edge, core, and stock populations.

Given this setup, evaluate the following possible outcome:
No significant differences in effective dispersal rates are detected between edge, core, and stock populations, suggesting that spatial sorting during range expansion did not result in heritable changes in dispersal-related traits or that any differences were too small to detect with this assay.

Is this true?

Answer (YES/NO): NO